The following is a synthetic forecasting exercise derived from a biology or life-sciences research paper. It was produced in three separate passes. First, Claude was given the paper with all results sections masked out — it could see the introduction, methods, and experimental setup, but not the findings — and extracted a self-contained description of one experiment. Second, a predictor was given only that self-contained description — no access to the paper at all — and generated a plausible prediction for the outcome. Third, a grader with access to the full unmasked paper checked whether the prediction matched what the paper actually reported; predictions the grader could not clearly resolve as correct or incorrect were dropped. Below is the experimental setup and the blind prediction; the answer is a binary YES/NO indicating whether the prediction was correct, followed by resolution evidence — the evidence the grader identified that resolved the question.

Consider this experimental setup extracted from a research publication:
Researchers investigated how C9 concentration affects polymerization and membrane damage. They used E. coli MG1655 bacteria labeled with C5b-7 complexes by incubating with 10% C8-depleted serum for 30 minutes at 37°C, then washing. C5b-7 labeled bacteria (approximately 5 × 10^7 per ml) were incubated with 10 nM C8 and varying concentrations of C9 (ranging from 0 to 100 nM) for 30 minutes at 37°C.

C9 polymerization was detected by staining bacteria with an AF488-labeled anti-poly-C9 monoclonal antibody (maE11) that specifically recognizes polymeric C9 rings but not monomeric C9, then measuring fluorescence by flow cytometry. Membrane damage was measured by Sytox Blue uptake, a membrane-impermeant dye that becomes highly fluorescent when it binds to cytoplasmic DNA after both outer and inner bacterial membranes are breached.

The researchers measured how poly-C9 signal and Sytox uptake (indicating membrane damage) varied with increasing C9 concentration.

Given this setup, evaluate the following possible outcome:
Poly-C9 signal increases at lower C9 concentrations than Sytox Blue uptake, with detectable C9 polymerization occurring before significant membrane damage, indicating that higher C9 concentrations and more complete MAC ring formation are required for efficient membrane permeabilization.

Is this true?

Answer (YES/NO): NO